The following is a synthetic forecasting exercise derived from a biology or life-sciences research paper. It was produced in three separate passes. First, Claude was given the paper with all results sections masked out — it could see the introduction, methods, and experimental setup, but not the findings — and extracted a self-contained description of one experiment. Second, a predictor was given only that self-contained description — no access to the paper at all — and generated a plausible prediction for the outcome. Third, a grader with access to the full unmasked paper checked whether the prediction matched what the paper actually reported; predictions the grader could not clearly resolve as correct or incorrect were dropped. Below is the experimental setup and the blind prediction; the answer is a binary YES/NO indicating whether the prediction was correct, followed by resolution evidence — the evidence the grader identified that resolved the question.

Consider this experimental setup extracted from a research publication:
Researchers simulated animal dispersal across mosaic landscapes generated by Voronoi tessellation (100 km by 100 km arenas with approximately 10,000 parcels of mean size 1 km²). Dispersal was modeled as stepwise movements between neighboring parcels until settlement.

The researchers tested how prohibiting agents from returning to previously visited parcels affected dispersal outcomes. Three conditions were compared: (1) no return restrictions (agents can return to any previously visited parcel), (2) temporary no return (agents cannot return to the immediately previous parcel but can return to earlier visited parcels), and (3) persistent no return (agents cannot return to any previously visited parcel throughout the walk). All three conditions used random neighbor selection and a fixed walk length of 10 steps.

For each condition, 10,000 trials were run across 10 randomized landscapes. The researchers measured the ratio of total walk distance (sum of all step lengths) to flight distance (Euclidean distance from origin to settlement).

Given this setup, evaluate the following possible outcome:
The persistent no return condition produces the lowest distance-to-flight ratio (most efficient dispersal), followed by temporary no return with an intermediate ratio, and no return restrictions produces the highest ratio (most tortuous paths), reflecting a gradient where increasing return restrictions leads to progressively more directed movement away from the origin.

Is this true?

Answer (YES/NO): YES